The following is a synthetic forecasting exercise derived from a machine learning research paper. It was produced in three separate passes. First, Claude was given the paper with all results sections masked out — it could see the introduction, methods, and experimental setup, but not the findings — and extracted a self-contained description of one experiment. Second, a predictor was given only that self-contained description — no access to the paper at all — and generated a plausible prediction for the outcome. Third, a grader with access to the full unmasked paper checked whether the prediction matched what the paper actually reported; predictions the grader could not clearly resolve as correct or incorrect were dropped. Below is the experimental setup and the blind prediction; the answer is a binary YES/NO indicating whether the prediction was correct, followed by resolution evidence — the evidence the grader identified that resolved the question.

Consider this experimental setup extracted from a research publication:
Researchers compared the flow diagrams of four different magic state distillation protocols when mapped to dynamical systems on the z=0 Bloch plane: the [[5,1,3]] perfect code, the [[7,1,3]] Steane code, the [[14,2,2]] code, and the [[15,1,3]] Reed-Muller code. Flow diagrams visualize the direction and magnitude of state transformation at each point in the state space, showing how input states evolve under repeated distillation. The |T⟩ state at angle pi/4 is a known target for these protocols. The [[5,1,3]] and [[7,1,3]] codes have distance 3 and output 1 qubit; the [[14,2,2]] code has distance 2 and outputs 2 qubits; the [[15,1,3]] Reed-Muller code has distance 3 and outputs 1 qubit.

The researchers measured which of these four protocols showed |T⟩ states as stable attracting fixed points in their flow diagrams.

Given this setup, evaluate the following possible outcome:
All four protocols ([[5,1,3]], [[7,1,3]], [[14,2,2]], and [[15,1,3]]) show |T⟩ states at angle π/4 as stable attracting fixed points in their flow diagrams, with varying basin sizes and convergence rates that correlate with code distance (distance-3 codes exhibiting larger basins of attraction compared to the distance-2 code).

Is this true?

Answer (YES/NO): NO